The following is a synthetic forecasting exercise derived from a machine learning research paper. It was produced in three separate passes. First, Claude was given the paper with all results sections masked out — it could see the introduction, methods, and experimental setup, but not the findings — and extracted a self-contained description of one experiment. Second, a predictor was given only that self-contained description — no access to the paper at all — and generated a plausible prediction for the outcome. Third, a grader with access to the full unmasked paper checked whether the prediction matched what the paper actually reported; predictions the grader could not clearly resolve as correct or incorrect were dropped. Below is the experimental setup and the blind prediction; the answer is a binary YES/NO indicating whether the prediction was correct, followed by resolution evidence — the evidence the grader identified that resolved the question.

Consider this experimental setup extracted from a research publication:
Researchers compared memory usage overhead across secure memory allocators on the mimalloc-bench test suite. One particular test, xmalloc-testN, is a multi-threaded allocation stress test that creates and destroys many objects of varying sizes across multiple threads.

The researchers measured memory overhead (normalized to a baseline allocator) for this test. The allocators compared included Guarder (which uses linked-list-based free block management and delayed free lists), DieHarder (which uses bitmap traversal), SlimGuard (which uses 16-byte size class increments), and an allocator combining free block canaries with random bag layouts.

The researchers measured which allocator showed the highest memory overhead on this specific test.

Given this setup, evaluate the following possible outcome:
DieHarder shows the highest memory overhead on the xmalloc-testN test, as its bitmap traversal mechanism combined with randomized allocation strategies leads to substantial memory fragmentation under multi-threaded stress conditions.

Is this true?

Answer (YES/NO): NO